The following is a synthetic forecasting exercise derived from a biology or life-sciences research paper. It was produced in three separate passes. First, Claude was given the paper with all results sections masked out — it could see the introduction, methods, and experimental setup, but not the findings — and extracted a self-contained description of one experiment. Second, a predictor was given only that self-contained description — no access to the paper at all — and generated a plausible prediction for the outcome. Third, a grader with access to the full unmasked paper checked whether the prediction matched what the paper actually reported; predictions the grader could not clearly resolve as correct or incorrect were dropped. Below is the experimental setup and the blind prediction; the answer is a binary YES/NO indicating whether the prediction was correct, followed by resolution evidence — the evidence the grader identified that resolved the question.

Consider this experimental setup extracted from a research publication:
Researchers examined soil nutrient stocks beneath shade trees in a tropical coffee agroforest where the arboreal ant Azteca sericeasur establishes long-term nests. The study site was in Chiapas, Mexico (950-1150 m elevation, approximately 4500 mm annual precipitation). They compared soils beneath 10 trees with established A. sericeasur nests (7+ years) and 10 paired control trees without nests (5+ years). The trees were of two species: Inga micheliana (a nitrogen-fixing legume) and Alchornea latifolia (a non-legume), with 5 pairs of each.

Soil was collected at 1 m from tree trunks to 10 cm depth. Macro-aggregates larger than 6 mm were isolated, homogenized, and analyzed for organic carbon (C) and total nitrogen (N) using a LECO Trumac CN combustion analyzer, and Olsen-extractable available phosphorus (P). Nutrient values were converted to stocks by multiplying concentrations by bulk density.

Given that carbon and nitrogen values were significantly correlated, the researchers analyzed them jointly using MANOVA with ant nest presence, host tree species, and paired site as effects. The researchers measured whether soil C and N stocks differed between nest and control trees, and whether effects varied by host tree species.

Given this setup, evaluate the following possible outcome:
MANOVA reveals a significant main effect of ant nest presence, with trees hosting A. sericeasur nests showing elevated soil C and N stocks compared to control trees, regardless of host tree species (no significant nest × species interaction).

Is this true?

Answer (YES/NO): NO